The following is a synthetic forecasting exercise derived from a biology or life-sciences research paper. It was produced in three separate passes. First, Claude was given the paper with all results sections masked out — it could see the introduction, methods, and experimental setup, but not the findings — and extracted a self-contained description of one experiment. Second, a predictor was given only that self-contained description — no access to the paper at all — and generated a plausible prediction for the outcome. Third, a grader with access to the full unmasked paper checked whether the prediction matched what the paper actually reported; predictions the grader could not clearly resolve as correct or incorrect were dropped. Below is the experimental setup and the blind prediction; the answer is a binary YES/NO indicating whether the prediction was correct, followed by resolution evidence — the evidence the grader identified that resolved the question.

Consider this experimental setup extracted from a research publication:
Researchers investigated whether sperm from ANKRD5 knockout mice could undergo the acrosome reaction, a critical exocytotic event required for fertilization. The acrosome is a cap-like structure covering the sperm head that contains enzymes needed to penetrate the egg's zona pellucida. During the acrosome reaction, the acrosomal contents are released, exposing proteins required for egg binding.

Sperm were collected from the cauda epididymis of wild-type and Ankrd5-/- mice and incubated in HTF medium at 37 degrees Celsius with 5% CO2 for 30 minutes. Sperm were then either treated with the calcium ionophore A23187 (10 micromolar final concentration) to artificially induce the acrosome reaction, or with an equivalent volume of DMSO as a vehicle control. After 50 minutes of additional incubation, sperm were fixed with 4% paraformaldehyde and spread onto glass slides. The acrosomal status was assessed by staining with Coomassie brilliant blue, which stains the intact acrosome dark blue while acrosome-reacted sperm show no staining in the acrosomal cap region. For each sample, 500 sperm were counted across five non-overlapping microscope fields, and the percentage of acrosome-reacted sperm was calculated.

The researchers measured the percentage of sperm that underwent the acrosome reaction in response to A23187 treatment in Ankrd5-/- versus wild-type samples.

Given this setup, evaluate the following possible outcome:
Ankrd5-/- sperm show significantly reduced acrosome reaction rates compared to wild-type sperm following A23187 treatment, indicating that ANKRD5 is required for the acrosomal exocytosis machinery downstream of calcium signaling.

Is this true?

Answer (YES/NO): NO